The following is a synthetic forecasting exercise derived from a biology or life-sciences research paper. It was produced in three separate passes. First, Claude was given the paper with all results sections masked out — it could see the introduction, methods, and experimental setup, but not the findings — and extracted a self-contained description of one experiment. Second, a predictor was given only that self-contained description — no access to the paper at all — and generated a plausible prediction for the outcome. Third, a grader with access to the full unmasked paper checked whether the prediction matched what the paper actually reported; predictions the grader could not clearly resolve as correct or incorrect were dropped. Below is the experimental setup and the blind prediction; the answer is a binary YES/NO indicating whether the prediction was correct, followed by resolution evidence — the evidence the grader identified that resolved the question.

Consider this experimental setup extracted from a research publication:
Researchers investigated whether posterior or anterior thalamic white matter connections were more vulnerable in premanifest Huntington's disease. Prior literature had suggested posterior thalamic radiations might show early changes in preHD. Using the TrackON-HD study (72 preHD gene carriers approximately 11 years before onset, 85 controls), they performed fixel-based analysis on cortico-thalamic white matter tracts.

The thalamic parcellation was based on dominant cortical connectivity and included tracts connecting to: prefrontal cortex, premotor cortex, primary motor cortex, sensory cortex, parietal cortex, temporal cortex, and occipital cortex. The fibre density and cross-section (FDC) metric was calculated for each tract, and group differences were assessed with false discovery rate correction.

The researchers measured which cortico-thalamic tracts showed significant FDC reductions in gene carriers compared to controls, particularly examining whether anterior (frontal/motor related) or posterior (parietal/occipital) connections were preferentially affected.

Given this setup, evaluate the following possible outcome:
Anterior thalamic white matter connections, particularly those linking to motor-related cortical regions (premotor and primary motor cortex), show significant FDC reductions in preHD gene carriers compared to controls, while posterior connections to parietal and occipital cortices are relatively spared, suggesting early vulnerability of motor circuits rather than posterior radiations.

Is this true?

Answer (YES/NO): YES